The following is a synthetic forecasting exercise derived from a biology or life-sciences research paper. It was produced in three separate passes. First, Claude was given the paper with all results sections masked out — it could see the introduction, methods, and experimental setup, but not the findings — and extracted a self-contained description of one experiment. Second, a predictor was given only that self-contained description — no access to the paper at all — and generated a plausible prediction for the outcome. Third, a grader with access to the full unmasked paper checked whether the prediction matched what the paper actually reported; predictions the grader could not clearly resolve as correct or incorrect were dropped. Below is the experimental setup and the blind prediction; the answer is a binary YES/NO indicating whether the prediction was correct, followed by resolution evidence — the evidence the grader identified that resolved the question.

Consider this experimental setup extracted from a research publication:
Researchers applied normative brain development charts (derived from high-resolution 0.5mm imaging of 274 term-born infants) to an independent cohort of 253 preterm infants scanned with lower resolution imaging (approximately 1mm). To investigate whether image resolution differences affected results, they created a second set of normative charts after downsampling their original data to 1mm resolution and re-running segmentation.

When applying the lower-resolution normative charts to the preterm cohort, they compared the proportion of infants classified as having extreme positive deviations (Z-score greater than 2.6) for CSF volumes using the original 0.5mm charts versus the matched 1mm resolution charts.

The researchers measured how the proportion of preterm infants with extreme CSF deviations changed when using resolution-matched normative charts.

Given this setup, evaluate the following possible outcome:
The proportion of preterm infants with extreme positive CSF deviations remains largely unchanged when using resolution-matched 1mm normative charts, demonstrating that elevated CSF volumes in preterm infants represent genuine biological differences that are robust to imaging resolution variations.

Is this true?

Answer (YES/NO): NO